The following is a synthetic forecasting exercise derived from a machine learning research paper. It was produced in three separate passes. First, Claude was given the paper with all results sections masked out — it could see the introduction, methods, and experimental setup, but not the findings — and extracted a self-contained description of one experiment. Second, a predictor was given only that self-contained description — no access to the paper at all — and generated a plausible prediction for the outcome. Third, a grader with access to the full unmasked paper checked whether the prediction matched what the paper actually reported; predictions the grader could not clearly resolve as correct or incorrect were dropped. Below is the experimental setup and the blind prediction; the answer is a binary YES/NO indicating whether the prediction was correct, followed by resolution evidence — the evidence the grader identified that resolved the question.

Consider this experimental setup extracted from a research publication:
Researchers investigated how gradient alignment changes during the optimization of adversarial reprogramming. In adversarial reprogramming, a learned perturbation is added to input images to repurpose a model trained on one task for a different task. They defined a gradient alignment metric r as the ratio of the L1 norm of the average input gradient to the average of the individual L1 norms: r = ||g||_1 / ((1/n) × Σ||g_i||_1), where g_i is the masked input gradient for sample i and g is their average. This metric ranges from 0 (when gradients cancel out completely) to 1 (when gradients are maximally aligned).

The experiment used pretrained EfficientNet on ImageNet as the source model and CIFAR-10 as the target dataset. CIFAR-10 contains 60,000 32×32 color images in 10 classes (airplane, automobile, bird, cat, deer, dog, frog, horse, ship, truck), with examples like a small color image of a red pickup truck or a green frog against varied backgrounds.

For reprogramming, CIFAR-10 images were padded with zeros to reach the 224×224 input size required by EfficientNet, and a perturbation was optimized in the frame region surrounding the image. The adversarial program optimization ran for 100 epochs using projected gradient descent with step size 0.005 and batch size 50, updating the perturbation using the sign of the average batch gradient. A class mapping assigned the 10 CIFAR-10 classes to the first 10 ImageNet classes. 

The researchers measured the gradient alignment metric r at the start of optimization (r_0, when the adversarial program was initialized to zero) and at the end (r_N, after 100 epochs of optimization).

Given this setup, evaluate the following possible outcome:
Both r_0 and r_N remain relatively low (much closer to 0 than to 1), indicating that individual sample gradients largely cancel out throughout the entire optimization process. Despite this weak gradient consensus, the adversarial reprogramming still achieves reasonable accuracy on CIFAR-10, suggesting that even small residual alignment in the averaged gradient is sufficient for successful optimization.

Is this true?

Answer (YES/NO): NO